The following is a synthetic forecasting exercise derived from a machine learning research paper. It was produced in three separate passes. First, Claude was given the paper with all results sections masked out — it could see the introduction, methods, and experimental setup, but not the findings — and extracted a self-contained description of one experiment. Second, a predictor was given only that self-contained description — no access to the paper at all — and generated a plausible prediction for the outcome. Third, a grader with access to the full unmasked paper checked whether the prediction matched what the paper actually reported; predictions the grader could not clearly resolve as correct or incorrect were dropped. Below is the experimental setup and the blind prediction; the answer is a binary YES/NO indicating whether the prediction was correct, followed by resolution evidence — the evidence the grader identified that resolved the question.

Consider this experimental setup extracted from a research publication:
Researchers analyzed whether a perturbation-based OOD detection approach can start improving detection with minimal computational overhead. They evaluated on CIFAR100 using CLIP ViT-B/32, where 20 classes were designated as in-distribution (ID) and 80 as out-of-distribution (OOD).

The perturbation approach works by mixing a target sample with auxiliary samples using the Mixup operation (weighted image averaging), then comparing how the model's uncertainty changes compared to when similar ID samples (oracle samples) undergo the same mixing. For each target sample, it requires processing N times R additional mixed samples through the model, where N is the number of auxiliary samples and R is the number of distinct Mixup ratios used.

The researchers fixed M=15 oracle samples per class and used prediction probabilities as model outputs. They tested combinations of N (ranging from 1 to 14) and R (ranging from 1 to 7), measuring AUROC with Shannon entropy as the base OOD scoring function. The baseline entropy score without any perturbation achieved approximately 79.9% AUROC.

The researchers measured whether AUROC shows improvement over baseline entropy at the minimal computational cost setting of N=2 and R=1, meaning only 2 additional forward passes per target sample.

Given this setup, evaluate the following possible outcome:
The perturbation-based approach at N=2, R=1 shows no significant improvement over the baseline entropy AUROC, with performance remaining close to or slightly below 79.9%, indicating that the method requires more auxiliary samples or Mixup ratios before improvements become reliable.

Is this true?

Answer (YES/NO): NO